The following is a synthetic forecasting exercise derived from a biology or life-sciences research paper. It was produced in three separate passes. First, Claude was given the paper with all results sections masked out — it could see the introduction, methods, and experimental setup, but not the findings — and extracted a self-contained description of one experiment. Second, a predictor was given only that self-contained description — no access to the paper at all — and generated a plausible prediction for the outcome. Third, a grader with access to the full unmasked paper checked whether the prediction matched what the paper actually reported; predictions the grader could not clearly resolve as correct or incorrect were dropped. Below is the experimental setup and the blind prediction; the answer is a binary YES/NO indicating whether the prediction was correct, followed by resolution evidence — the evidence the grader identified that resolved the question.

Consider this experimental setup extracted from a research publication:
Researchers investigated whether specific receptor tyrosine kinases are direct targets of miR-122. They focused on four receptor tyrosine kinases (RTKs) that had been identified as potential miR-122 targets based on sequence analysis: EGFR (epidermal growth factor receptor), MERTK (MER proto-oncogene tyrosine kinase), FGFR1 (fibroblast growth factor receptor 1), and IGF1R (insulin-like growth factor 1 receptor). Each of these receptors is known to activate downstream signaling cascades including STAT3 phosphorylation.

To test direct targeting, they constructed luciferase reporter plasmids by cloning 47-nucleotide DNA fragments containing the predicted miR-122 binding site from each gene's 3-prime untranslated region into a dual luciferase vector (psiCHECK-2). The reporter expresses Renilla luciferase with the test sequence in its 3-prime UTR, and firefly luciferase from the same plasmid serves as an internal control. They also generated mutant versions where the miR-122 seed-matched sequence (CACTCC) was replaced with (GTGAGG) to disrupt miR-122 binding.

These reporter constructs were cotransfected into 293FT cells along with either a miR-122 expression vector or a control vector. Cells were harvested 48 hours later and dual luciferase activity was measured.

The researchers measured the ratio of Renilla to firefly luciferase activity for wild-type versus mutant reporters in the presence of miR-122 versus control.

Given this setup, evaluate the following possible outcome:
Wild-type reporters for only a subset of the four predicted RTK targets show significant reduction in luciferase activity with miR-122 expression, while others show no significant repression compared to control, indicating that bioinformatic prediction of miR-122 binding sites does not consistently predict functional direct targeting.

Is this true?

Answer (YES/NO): NO